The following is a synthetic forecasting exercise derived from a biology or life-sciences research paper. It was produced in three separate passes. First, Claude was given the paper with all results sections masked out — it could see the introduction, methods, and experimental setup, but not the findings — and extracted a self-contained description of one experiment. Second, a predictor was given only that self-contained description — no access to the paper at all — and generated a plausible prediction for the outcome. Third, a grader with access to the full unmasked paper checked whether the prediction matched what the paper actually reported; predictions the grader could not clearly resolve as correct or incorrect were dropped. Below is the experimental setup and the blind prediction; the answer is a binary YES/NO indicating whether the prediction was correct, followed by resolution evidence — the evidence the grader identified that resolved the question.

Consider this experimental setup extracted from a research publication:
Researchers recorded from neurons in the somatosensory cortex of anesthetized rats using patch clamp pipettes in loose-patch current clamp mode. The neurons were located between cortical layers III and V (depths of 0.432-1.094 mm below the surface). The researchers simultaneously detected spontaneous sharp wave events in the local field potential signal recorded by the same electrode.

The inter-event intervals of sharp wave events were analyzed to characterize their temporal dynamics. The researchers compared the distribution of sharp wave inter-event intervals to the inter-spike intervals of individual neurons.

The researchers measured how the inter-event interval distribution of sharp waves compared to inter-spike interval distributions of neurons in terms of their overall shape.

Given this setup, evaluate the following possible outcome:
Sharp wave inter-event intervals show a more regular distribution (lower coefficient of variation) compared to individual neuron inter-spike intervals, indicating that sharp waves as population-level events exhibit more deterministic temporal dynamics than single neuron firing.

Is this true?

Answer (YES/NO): NO